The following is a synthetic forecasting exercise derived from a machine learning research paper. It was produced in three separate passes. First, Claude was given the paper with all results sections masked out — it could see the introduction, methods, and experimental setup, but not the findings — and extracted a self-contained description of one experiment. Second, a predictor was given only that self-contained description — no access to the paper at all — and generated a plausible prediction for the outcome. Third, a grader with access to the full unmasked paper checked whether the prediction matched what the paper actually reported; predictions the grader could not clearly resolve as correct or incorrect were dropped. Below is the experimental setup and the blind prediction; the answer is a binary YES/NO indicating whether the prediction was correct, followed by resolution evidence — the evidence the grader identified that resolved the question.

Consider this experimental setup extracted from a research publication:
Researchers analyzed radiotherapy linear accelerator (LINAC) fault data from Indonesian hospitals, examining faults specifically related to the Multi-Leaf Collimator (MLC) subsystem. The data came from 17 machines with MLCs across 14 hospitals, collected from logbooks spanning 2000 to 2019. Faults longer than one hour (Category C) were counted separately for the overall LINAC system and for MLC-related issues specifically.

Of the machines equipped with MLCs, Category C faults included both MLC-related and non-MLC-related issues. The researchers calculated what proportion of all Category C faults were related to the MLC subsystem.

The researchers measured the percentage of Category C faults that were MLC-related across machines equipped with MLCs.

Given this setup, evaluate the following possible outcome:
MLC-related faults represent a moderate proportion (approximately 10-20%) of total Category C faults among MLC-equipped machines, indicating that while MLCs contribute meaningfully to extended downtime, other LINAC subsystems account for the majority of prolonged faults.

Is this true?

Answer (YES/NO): NO